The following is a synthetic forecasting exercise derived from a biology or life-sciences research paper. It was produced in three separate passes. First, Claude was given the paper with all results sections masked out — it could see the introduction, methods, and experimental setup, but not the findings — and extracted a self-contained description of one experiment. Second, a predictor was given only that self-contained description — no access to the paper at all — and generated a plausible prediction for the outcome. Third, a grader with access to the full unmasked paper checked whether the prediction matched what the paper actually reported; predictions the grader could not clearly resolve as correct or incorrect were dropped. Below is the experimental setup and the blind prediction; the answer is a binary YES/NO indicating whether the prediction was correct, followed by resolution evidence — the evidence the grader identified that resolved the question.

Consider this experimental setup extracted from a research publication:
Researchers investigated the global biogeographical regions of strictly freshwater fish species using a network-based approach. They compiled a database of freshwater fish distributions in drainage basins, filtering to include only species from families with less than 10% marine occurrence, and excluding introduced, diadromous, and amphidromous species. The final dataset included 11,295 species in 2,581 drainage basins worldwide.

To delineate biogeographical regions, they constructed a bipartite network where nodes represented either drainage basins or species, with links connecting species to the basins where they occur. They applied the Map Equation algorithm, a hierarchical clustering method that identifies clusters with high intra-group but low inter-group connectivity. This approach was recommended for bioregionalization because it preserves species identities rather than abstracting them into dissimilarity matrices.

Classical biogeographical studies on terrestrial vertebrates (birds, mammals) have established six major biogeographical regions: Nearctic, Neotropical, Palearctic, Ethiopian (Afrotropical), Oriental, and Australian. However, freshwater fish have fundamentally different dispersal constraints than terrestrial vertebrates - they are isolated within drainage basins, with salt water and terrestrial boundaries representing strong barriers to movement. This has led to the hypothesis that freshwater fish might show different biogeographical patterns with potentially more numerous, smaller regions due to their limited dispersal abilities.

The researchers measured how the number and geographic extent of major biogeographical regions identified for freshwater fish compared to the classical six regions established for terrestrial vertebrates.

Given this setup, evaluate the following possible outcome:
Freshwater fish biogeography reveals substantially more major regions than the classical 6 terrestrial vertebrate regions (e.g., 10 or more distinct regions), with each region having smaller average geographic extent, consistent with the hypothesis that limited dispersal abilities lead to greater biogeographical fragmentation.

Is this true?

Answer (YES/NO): NO